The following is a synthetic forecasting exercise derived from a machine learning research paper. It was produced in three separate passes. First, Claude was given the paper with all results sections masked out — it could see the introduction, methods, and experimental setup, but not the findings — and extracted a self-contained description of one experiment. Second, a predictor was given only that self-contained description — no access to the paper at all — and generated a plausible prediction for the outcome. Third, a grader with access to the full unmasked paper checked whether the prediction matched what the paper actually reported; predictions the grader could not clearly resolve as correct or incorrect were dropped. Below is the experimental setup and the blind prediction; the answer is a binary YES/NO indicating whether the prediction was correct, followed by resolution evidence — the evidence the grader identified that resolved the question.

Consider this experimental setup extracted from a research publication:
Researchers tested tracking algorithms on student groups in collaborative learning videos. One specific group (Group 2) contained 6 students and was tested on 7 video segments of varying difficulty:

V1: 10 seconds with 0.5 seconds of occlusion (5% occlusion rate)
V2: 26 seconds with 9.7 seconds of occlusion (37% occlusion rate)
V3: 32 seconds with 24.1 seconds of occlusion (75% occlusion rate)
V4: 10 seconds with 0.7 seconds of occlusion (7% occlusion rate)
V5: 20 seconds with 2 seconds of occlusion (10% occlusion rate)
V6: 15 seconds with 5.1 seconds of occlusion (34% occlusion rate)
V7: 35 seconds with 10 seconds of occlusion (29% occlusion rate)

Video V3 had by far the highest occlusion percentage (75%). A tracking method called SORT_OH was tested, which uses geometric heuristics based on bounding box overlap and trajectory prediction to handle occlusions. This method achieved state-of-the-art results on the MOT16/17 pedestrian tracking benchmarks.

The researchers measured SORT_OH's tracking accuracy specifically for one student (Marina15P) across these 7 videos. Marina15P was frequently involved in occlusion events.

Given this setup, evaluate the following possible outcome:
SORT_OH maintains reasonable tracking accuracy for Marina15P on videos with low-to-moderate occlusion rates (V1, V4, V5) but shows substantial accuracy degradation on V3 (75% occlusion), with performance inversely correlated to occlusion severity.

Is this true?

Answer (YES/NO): NO